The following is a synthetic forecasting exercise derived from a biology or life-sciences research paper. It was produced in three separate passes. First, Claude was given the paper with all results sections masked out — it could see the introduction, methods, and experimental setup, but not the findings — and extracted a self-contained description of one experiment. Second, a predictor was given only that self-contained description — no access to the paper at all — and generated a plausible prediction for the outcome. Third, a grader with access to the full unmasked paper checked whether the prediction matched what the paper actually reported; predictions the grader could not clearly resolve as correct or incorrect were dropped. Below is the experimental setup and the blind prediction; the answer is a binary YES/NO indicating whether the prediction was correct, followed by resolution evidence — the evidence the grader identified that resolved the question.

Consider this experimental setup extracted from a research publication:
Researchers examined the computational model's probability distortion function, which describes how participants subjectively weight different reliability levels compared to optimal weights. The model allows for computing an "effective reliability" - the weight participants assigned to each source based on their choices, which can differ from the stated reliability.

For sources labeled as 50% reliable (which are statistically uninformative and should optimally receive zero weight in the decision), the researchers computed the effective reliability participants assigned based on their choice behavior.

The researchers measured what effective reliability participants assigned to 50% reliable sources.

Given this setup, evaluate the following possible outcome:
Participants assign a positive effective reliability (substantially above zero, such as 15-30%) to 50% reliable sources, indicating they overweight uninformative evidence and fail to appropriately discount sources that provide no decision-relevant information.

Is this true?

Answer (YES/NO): NO